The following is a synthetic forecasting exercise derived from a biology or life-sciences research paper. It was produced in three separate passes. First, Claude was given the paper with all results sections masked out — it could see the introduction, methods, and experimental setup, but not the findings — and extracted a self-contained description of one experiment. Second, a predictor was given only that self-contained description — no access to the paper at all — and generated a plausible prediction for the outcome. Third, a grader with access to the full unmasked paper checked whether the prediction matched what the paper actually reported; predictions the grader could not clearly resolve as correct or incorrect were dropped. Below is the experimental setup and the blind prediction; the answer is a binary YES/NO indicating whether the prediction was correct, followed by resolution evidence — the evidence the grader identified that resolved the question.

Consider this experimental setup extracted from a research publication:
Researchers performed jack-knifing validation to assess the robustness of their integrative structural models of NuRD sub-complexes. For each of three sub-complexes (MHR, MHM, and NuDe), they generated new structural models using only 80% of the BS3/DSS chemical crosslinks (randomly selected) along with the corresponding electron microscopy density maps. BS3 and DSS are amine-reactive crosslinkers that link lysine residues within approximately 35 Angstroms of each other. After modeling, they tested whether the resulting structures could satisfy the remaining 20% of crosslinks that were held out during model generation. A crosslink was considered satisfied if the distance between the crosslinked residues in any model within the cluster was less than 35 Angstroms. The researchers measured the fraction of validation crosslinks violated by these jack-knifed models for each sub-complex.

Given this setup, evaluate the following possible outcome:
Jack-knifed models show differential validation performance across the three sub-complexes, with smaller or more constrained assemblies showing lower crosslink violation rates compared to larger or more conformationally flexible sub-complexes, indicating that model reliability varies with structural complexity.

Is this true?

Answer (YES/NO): NO